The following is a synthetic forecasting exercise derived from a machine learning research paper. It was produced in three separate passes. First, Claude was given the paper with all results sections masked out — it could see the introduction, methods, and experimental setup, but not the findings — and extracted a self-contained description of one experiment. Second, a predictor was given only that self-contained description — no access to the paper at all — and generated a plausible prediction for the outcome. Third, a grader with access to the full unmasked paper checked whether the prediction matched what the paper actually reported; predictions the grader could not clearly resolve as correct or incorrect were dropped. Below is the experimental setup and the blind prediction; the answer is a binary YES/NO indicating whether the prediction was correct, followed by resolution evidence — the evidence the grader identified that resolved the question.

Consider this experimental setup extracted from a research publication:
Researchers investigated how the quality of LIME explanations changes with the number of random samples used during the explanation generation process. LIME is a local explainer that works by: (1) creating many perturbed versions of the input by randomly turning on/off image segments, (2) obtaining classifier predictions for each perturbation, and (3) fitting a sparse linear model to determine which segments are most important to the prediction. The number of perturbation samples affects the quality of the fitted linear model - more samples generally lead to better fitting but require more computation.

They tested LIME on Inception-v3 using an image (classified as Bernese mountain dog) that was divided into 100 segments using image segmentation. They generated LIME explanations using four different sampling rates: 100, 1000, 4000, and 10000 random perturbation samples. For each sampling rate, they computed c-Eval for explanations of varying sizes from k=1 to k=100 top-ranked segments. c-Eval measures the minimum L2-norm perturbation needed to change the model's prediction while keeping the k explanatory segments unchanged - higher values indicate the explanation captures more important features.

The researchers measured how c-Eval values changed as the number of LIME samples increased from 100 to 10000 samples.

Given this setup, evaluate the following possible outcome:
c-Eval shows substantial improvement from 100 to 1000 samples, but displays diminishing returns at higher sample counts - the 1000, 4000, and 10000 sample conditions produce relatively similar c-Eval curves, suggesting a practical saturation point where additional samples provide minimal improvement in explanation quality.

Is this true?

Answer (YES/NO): YES